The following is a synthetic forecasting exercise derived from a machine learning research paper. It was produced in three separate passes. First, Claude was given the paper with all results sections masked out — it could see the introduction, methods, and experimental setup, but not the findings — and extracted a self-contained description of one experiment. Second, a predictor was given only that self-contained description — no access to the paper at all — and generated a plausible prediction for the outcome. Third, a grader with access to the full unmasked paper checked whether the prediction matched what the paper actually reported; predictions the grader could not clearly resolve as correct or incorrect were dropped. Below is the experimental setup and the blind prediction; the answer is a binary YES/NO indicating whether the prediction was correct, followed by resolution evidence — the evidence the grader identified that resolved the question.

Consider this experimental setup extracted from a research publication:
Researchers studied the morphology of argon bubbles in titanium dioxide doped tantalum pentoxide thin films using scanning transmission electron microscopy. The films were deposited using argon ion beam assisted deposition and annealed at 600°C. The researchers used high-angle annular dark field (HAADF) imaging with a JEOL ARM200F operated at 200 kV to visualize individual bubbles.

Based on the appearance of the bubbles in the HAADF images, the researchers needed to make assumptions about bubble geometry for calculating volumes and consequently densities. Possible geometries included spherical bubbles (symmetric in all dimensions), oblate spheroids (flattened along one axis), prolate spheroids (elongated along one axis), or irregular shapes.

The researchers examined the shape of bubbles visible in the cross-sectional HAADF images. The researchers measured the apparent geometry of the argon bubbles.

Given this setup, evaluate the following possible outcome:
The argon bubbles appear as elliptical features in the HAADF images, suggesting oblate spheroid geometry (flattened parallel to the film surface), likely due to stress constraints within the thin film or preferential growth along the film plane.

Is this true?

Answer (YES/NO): NO